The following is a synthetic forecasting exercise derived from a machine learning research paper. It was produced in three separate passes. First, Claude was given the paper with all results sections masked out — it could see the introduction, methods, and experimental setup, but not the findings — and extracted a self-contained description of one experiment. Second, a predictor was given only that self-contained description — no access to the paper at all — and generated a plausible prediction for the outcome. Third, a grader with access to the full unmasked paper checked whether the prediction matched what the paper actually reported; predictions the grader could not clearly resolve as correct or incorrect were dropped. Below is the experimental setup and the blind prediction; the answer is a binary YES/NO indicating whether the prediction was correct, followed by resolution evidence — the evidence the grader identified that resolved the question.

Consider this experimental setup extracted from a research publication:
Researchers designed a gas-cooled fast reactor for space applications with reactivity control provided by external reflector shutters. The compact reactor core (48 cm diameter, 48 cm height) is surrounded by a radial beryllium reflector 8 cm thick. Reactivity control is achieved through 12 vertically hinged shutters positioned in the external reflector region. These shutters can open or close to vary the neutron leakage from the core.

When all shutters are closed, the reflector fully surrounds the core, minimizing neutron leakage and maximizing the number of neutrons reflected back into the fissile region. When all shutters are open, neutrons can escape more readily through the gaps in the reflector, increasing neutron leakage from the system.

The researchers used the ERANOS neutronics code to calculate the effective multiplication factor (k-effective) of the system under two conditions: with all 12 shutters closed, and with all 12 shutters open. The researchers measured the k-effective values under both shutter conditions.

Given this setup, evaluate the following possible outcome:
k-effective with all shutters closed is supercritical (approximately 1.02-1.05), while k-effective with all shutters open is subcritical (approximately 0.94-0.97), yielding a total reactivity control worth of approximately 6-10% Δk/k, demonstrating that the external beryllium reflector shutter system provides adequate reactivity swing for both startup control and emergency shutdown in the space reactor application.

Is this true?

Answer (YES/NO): YES